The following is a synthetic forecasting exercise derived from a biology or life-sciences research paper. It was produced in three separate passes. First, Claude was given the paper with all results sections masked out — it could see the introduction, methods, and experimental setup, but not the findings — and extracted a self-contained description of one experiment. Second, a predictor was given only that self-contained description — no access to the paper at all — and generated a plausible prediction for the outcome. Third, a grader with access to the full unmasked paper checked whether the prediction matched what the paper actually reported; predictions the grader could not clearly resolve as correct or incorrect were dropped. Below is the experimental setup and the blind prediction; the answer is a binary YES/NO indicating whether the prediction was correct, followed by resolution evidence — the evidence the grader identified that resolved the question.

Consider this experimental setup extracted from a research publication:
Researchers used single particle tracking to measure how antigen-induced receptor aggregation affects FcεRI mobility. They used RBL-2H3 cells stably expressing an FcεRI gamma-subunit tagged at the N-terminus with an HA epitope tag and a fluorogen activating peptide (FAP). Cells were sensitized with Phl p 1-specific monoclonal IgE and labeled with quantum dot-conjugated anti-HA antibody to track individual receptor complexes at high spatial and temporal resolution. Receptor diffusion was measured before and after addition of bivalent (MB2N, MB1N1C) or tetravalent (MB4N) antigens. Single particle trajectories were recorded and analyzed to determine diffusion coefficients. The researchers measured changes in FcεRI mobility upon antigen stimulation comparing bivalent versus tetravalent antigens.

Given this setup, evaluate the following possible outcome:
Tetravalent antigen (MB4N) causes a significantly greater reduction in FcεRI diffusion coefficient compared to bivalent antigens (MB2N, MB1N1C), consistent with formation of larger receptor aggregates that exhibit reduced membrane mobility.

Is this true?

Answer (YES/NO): YES